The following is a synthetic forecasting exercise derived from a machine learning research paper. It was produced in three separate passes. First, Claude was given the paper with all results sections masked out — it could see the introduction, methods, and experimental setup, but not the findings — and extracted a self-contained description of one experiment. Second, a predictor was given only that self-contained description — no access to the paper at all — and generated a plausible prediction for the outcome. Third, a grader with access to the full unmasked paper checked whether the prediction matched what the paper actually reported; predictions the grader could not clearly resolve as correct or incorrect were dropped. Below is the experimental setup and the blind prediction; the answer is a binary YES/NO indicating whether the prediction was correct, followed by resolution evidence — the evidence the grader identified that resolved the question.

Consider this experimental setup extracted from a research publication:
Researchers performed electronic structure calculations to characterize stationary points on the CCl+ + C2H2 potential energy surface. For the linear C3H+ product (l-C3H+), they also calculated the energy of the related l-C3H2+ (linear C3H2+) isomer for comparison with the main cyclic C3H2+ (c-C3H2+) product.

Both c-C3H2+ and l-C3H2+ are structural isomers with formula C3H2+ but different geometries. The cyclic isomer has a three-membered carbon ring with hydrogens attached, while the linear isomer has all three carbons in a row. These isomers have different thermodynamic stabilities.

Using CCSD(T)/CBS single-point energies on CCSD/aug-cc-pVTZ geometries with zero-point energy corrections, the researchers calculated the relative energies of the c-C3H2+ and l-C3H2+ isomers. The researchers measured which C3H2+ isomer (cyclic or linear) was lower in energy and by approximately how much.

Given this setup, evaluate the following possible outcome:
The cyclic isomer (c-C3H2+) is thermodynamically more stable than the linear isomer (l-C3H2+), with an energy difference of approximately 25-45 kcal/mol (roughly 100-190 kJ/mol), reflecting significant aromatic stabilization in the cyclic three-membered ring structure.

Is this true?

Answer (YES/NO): NO